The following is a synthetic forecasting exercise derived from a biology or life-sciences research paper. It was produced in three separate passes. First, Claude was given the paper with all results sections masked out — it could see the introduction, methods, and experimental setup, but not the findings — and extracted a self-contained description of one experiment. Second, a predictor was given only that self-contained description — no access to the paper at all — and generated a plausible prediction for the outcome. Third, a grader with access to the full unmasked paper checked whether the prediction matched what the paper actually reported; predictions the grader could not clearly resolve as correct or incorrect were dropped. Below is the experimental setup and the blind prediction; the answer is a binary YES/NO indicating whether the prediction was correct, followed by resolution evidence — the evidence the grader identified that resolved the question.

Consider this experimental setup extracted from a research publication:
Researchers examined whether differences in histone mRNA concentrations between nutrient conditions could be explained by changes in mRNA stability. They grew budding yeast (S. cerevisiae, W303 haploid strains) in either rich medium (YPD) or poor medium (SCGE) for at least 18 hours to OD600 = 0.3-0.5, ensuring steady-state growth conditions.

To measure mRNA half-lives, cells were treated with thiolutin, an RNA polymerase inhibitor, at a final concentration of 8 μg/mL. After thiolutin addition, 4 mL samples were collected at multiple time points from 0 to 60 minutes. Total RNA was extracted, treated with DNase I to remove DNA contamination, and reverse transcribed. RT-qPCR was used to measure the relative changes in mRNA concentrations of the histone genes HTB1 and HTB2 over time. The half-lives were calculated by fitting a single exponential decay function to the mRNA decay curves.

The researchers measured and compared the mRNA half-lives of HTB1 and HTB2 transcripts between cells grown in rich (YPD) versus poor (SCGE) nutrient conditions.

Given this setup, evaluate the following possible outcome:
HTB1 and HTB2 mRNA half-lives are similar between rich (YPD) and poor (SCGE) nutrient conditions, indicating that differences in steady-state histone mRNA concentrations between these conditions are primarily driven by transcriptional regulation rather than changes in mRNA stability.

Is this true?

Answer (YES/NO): NO